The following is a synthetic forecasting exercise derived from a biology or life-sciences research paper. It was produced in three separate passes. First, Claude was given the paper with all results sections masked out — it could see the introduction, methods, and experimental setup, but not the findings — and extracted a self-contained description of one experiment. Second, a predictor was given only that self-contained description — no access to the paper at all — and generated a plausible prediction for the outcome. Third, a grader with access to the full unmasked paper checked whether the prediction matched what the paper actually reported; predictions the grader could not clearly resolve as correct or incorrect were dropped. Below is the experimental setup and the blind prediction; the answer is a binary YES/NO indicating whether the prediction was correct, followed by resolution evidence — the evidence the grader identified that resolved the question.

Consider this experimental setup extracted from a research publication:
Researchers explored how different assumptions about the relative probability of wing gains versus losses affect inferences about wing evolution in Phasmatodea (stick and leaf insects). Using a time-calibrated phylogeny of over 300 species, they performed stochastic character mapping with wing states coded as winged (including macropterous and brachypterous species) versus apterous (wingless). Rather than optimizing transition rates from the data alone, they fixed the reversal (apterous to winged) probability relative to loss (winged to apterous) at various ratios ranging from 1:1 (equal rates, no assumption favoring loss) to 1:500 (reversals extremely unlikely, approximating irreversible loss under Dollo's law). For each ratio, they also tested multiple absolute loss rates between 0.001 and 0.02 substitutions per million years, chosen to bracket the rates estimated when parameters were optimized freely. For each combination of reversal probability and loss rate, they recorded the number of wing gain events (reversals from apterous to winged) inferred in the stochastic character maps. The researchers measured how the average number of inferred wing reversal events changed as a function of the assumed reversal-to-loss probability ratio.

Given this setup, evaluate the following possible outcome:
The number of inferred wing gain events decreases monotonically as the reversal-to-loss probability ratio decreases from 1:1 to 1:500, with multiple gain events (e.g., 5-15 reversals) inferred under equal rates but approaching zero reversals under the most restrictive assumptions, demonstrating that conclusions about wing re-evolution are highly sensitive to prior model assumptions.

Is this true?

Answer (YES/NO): NO